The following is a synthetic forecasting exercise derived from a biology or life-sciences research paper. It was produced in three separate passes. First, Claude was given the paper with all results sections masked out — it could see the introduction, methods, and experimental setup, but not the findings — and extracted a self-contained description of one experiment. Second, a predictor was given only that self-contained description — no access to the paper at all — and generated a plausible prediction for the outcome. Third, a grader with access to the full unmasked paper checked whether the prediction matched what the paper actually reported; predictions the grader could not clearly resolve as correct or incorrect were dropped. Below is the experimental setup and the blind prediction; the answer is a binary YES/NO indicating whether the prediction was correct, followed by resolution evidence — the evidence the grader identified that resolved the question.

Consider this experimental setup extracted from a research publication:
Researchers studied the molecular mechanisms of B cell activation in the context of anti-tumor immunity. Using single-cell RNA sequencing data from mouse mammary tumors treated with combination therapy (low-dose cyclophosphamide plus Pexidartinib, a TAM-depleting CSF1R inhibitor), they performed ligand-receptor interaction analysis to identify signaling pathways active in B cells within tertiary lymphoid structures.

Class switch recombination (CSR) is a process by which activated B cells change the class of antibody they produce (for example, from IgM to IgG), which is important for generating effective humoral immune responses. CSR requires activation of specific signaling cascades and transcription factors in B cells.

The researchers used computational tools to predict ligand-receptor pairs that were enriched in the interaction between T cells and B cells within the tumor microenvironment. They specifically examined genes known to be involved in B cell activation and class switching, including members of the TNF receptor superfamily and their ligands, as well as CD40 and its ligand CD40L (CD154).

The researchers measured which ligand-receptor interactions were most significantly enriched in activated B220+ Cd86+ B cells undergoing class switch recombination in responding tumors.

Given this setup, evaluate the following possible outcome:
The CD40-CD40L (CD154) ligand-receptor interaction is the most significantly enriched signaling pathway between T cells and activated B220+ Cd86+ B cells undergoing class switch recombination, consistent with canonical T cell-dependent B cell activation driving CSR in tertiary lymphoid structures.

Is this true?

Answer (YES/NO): NO